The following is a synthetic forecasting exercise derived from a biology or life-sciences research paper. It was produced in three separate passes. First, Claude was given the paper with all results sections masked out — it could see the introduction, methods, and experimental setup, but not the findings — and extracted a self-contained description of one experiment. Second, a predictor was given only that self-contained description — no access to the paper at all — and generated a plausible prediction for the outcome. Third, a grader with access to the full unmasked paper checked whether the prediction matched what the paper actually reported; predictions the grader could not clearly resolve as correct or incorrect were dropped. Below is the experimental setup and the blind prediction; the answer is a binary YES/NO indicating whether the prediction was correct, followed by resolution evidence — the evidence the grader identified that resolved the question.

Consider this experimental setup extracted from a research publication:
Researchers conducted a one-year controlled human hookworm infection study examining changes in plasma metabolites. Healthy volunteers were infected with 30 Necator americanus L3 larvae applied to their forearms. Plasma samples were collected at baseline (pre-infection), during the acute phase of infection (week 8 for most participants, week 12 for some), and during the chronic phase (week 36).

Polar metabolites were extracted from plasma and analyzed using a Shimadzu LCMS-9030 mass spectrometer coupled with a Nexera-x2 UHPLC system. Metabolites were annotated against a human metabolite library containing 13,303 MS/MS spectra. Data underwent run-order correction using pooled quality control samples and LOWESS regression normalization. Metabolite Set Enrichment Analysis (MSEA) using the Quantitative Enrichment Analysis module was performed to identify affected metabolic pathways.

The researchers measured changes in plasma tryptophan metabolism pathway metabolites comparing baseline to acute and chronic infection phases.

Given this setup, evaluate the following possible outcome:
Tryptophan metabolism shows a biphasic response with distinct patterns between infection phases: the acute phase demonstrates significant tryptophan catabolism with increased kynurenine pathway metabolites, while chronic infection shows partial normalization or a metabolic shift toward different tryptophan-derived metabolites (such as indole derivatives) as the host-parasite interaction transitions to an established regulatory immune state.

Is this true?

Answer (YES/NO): NO